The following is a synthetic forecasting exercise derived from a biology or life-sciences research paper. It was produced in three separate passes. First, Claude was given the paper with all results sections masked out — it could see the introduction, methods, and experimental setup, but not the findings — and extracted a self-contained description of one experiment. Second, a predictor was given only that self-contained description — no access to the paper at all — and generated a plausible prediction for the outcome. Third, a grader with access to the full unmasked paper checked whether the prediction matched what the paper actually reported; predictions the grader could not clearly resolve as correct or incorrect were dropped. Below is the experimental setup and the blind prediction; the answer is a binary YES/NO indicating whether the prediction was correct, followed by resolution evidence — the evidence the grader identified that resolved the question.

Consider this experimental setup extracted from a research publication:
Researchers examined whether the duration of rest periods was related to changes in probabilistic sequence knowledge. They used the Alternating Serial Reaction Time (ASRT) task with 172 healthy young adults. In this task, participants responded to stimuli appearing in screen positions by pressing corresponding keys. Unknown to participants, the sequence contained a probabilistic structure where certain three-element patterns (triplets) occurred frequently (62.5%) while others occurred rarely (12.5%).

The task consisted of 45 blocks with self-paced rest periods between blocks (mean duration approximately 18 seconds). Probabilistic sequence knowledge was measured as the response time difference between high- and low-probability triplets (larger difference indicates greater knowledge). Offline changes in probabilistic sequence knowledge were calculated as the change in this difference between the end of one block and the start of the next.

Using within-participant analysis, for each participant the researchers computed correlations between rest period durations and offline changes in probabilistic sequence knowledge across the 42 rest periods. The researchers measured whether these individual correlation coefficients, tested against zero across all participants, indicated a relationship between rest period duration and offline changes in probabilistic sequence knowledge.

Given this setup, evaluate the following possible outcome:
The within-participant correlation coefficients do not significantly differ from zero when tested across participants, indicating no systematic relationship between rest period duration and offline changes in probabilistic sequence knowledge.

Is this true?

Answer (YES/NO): YES